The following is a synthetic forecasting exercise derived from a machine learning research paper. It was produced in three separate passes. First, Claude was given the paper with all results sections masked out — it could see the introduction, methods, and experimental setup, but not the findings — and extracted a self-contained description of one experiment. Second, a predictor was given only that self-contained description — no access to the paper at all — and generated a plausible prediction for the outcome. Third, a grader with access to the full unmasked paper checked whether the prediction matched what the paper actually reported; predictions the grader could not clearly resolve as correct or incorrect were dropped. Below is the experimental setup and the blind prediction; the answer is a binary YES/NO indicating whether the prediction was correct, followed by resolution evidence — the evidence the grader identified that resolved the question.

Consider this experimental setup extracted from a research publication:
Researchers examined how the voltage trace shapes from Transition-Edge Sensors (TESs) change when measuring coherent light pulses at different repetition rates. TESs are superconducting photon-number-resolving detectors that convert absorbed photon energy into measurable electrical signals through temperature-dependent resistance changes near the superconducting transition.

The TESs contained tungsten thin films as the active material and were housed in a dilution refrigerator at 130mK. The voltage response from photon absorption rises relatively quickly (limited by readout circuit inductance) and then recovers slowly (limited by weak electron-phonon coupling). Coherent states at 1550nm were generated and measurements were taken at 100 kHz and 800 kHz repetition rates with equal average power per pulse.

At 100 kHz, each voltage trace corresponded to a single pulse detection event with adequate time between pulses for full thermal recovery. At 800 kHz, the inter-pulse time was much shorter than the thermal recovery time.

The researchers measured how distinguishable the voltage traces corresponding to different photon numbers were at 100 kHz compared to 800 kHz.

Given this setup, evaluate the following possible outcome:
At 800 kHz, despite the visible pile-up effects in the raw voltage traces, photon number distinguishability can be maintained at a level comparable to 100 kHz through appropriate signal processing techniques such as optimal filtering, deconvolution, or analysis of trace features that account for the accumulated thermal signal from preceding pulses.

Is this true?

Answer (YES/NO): YES